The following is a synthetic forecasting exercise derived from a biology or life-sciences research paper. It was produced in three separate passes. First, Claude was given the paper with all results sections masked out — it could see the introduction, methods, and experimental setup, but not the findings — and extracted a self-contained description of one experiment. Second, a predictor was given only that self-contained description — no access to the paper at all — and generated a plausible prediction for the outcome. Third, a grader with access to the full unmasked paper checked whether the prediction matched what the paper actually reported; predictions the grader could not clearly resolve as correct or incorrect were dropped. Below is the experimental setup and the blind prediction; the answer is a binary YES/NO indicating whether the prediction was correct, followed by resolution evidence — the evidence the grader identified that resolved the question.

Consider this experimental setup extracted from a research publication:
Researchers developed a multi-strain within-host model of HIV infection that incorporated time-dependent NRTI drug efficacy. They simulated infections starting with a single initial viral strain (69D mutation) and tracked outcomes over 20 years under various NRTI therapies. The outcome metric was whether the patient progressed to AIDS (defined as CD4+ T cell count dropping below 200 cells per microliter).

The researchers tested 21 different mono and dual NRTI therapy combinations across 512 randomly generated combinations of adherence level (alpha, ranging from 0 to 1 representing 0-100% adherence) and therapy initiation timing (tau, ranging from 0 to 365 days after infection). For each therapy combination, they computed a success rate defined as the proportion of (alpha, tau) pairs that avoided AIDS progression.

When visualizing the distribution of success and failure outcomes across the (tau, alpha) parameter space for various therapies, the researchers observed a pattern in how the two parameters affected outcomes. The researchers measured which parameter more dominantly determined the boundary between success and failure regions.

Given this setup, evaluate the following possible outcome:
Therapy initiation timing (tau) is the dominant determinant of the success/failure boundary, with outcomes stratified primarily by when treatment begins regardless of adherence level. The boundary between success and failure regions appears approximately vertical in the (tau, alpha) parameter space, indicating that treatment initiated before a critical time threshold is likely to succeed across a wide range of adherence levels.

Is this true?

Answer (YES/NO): YES